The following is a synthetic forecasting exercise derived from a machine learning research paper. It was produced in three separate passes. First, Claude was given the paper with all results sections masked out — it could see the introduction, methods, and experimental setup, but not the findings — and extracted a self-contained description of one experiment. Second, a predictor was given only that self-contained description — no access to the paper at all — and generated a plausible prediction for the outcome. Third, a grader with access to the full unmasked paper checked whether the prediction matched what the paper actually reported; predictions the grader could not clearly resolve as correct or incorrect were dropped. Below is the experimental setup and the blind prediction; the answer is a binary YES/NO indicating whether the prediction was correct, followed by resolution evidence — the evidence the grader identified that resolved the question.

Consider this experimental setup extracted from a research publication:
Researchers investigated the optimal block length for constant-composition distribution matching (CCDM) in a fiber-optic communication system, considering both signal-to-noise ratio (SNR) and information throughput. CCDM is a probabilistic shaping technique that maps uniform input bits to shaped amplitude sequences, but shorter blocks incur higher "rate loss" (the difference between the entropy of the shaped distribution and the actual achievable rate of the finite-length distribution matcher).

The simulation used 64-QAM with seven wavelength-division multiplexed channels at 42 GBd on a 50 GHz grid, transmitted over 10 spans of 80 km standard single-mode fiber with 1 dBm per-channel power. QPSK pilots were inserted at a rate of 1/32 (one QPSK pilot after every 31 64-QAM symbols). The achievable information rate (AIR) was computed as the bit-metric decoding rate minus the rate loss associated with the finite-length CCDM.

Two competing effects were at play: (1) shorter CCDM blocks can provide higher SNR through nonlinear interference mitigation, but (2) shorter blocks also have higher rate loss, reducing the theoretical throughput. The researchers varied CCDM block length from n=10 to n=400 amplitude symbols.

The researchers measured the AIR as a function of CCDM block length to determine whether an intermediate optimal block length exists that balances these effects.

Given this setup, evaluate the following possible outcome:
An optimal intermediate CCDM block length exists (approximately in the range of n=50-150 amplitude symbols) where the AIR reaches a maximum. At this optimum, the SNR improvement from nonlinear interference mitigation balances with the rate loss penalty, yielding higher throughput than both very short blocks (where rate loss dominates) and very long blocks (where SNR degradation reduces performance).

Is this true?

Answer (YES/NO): NO